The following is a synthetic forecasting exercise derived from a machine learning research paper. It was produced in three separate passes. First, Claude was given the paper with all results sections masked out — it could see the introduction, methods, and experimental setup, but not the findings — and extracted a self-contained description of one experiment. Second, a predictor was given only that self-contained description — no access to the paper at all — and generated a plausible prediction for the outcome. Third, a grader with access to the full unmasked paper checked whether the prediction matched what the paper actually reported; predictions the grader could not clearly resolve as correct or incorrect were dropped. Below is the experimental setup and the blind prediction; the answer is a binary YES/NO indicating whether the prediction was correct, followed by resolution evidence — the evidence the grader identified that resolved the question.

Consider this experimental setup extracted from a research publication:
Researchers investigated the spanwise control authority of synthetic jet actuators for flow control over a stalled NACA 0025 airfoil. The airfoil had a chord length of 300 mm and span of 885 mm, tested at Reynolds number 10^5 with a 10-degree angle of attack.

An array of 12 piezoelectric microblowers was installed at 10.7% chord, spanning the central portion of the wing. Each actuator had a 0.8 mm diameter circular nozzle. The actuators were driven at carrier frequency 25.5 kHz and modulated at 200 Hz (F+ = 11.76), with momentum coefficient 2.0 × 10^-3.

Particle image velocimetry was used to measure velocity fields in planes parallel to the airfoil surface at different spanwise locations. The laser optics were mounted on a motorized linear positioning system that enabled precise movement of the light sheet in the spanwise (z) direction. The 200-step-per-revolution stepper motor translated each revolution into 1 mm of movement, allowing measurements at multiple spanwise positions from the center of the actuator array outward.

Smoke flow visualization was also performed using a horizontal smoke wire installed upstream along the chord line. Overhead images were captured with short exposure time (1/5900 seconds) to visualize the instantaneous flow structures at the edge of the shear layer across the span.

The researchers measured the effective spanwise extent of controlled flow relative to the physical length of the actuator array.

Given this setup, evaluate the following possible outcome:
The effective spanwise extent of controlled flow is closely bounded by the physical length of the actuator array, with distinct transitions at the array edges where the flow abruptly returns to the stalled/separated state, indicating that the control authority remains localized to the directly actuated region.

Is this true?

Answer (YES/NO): NO